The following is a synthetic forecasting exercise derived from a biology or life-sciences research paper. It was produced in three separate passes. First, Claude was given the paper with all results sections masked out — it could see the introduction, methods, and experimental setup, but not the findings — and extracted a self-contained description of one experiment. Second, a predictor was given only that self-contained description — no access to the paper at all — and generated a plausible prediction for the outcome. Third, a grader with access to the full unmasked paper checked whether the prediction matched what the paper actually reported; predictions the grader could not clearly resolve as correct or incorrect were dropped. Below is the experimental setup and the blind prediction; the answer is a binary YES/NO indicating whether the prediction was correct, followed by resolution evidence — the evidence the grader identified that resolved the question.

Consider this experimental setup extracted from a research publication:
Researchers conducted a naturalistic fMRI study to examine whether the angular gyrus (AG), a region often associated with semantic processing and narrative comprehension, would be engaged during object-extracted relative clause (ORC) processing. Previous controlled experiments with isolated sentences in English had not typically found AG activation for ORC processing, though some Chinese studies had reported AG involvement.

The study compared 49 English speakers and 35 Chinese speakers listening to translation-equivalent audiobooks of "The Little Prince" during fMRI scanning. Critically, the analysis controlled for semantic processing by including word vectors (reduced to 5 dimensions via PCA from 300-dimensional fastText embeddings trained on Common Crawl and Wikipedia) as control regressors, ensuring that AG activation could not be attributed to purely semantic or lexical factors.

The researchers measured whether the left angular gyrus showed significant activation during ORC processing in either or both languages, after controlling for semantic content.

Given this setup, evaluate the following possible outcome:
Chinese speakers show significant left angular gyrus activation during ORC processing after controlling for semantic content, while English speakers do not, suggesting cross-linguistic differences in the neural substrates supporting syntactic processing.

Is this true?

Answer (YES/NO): NO